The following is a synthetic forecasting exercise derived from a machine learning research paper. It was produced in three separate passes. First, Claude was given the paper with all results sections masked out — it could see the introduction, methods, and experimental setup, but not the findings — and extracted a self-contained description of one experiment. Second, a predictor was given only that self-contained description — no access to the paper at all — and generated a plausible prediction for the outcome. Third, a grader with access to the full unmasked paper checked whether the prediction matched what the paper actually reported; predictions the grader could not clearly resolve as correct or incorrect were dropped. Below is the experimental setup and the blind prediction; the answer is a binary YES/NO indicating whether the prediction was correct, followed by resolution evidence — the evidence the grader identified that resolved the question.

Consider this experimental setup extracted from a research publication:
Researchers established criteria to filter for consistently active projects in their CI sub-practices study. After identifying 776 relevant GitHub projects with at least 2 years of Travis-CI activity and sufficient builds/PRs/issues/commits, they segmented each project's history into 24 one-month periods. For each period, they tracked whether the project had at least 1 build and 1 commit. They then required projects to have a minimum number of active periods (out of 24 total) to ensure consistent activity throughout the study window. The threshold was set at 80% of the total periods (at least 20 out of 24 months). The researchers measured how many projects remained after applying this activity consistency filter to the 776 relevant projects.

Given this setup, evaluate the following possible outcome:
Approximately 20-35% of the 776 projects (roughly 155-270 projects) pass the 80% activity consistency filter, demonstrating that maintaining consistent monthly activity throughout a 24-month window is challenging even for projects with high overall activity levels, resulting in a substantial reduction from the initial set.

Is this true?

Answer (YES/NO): NO